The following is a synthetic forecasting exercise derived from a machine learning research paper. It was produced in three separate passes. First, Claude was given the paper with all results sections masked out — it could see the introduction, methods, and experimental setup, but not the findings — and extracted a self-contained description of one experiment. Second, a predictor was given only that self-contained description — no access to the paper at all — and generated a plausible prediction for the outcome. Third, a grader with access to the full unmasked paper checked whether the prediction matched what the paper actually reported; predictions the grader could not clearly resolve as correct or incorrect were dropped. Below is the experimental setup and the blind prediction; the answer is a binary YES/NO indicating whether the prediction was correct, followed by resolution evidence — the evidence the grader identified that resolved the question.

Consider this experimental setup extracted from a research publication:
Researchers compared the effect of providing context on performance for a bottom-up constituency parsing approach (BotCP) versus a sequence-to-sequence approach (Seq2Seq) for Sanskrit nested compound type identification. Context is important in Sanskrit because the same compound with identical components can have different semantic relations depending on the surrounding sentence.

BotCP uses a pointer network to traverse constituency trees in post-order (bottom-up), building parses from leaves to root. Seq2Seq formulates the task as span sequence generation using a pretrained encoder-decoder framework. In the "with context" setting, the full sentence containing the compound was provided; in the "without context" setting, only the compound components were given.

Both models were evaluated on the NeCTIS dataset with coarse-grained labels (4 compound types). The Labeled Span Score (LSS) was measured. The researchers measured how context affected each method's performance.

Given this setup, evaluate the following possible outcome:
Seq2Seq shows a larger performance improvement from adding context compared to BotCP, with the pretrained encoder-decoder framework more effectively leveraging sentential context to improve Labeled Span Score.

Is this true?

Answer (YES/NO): NO